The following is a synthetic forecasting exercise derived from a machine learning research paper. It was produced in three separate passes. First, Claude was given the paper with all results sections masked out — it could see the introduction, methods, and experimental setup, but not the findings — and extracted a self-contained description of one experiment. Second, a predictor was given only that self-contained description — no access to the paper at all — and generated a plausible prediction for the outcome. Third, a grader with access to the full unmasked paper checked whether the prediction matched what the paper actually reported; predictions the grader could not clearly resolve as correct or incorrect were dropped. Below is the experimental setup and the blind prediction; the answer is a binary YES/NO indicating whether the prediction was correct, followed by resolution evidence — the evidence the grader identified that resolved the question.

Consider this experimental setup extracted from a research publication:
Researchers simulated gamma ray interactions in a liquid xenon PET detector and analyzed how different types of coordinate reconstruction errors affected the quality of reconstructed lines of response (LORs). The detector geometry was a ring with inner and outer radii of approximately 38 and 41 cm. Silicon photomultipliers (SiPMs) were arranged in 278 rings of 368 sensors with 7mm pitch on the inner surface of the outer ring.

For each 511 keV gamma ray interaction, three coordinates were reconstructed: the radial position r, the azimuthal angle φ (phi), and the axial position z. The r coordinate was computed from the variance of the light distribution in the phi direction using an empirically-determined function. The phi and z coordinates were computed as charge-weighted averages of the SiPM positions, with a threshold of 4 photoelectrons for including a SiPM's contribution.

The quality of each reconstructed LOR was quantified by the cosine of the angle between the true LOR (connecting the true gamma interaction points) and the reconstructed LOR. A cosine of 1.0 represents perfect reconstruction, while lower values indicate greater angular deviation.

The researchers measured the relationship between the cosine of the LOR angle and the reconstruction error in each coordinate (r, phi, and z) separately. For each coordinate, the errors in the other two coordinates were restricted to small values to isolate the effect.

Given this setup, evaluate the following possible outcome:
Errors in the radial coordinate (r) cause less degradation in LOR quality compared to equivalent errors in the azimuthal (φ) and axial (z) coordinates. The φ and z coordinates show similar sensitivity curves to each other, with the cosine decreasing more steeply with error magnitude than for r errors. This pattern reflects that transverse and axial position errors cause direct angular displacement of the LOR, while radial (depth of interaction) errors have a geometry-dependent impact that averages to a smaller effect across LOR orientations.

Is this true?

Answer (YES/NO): YES